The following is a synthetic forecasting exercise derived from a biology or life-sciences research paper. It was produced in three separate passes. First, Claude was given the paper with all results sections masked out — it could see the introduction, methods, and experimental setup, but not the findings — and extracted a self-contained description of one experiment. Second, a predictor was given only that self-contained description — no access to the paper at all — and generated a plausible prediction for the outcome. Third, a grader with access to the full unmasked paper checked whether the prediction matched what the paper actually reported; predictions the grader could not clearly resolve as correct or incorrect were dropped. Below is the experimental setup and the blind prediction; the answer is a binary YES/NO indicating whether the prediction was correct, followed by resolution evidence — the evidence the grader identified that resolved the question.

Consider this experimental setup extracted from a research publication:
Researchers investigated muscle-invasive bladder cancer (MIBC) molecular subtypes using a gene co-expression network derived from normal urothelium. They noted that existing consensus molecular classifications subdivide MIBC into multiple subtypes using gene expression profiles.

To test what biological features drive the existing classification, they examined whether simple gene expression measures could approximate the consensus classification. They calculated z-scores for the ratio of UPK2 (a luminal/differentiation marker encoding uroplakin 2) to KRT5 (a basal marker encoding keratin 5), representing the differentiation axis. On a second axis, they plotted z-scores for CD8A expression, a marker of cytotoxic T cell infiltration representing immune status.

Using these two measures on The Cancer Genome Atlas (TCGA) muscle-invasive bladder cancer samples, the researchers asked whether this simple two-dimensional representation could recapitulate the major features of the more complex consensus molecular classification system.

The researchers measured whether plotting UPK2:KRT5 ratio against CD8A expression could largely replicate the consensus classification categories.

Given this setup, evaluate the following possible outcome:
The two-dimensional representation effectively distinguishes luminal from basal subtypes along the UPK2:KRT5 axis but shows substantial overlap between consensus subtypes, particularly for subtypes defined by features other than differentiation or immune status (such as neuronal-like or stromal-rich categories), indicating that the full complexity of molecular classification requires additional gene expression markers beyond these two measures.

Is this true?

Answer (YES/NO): NO